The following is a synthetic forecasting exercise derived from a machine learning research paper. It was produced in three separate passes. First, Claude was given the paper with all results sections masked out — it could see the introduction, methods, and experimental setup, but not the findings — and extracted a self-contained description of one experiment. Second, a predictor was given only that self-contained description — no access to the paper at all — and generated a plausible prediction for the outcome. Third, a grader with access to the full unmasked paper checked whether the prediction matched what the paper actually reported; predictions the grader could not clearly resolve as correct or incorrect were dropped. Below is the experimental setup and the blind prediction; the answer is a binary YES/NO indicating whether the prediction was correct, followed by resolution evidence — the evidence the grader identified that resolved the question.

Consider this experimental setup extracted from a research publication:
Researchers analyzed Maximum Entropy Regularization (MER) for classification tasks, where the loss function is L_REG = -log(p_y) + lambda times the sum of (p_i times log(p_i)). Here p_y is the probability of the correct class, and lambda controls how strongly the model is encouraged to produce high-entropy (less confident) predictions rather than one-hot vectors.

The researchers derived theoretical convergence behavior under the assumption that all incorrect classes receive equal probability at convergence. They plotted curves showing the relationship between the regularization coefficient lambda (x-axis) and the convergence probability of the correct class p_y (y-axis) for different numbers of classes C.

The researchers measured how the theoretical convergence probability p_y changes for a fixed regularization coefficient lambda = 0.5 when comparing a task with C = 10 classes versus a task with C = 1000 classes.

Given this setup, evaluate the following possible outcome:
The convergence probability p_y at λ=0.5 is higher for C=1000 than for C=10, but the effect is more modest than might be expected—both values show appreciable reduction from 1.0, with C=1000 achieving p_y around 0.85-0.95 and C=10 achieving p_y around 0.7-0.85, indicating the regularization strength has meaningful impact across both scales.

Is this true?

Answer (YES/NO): NO